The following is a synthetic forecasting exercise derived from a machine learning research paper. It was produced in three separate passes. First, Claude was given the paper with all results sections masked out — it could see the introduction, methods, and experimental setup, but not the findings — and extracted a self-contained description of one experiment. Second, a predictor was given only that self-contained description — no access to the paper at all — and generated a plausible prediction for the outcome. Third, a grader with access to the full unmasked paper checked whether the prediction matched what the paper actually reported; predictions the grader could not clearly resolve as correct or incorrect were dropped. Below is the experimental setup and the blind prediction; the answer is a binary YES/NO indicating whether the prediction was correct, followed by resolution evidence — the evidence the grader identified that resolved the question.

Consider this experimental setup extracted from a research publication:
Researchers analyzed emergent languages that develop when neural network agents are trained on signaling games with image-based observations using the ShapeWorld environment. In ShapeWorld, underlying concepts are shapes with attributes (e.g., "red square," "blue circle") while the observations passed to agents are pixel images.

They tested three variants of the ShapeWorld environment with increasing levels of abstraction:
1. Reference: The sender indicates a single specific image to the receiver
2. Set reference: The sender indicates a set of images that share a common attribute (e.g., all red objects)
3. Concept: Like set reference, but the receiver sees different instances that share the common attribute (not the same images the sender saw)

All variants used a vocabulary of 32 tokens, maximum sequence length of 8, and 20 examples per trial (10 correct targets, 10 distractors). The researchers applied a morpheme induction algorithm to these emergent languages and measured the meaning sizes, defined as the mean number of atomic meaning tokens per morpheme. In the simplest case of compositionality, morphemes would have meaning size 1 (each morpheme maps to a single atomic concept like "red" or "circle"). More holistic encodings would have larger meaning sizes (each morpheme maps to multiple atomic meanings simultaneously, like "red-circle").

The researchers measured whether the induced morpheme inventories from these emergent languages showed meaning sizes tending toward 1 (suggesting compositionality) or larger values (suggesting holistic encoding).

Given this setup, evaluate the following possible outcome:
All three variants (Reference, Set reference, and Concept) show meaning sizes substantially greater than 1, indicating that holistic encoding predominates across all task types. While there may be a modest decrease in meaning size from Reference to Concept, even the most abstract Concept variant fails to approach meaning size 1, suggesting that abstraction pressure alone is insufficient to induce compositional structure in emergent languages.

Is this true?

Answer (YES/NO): NO